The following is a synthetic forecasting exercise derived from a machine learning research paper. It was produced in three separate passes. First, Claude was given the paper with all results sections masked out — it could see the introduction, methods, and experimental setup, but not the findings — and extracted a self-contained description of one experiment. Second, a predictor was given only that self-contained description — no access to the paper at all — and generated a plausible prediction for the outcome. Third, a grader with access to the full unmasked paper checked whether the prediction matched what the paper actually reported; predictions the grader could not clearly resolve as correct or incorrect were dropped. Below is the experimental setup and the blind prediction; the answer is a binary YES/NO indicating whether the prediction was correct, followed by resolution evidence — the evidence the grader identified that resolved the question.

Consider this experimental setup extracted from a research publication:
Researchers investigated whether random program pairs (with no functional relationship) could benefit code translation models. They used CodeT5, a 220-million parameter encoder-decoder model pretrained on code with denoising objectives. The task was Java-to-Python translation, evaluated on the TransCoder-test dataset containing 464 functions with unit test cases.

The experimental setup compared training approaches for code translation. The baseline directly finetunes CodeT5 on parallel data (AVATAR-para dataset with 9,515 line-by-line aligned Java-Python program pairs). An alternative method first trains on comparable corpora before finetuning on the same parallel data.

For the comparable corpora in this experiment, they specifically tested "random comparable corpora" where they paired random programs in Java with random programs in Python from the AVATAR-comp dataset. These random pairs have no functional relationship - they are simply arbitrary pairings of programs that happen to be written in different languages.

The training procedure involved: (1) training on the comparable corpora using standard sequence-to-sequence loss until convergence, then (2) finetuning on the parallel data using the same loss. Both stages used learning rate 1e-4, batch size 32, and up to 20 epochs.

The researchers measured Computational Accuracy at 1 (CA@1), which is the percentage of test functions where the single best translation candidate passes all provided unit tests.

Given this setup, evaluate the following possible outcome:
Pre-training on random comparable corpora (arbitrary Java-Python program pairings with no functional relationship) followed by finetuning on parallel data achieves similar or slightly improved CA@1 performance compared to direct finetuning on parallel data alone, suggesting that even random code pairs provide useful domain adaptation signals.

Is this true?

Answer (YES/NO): YES